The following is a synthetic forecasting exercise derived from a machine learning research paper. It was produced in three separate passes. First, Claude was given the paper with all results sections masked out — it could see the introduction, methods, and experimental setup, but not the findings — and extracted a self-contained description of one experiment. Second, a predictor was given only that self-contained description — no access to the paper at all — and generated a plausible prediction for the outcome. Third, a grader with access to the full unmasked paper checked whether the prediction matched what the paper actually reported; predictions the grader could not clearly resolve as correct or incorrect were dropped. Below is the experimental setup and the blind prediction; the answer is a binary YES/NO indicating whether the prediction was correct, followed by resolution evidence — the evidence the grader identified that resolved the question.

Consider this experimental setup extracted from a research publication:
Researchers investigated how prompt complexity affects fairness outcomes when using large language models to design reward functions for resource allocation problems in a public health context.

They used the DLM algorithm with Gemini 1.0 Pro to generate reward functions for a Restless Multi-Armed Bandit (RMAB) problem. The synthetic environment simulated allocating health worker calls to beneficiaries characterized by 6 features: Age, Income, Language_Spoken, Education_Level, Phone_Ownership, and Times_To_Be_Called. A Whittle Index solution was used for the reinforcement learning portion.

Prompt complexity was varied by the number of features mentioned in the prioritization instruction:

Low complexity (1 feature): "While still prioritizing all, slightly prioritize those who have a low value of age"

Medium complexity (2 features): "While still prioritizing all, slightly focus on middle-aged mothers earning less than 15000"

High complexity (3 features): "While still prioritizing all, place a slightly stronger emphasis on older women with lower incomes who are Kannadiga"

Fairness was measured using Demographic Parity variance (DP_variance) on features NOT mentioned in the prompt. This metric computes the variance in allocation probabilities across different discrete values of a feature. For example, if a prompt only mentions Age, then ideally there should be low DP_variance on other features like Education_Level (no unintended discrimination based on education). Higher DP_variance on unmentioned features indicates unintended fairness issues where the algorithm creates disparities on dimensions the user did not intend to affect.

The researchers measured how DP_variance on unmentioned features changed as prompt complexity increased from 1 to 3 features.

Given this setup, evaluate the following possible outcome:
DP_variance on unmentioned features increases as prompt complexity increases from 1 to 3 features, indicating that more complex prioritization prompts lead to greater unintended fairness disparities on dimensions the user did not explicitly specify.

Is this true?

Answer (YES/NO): YES